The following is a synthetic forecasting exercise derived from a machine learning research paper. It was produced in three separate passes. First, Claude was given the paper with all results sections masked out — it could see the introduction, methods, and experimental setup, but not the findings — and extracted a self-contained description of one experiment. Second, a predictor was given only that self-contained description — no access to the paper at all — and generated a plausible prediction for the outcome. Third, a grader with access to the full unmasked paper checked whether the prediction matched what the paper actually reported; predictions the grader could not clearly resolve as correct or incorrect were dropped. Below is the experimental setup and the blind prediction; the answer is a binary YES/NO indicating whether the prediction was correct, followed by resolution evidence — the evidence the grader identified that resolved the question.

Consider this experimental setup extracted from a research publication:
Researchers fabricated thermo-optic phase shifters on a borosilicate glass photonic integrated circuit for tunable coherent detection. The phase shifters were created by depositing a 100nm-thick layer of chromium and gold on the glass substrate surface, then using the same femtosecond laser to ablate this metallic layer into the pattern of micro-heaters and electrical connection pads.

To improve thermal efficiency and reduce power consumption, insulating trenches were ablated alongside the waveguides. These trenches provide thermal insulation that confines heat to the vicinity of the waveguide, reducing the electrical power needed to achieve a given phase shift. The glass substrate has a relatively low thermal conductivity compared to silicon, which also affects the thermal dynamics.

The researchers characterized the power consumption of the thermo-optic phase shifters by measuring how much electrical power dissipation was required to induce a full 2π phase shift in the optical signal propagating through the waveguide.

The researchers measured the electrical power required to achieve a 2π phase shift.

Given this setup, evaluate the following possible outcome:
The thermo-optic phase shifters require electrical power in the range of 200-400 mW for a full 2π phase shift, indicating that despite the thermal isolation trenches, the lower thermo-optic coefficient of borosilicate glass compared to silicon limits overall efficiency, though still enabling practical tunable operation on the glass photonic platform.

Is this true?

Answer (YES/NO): NO